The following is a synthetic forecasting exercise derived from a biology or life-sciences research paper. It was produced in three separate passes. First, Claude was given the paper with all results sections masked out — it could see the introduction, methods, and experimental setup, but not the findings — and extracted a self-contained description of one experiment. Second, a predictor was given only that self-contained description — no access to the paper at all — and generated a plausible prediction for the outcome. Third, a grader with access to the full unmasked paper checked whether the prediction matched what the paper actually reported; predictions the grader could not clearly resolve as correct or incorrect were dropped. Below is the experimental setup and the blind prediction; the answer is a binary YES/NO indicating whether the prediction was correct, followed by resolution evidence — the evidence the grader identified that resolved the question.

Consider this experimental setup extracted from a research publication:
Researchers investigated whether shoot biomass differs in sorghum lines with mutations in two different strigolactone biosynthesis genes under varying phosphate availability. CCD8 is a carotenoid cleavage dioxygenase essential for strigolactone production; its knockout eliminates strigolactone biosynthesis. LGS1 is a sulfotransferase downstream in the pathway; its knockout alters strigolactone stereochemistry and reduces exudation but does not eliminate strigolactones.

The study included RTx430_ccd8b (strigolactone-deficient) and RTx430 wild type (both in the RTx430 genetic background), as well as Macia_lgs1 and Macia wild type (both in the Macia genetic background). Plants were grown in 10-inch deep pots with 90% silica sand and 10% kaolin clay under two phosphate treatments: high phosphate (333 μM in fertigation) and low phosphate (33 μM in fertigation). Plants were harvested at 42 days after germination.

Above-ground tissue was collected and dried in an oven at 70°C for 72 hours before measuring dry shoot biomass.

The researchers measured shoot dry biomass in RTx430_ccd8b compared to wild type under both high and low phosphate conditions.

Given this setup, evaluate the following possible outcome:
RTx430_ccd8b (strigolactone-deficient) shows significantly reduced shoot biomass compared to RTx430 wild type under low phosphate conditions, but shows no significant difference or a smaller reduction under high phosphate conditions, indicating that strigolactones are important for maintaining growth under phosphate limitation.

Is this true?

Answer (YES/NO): YES